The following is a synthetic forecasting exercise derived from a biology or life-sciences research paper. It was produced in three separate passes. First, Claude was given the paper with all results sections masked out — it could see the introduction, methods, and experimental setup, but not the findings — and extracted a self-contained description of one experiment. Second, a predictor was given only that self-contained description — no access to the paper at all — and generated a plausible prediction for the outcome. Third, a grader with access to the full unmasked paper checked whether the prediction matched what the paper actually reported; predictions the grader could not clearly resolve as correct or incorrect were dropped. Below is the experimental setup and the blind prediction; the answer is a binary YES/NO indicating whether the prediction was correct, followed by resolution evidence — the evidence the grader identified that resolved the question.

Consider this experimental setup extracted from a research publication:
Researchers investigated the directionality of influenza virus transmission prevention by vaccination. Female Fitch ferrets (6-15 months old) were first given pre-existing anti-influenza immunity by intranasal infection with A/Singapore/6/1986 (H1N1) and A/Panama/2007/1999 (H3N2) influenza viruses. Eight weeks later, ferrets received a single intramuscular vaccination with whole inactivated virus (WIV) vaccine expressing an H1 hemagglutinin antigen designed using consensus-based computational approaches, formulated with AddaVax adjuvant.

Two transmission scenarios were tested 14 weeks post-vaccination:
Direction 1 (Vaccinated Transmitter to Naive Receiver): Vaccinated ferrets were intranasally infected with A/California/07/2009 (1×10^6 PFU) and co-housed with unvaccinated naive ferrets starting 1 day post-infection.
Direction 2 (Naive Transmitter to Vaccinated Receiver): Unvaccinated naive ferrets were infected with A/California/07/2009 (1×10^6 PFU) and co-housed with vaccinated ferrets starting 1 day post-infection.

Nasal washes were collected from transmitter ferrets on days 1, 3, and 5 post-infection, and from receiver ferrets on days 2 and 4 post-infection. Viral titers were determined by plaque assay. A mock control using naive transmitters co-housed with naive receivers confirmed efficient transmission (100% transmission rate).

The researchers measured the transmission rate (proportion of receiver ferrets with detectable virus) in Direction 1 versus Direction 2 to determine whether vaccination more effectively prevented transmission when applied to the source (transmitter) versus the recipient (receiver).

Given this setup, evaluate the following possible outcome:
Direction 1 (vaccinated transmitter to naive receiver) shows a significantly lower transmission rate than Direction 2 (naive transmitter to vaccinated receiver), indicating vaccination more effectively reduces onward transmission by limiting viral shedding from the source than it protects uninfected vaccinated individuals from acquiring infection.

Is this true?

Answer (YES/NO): NO